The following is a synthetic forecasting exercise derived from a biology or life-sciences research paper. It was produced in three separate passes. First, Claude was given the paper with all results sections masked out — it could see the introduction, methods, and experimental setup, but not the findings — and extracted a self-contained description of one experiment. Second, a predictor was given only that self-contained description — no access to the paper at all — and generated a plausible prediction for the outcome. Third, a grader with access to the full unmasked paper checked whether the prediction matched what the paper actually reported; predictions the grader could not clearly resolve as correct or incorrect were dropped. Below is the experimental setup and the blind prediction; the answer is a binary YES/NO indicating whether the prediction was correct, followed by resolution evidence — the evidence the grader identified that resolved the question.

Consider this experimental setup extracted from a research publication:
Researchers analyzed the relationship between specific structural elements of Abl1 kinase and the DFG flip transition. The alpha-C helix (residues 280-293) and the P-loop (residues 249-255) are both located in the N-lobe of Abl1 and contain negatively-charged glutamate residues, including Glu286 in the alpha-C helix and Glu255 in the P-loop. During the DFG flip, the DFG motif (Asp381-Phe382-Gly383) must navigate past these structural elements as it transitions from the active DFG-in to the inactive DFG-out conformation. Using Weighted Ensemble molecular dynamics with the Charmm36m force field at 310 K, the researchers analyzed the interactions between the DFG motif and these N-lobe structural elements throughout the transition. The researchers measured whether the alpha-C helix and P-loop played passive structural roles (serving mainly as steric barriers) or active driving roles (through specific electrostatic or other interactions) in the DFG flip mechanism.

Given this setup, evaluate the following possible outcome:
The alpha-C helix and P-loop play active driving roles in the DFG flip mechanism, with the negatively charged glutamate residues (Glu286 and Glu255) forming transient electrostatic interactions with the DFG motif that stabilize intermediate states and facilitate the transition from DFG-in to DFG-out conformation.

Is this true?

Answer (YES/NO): NO